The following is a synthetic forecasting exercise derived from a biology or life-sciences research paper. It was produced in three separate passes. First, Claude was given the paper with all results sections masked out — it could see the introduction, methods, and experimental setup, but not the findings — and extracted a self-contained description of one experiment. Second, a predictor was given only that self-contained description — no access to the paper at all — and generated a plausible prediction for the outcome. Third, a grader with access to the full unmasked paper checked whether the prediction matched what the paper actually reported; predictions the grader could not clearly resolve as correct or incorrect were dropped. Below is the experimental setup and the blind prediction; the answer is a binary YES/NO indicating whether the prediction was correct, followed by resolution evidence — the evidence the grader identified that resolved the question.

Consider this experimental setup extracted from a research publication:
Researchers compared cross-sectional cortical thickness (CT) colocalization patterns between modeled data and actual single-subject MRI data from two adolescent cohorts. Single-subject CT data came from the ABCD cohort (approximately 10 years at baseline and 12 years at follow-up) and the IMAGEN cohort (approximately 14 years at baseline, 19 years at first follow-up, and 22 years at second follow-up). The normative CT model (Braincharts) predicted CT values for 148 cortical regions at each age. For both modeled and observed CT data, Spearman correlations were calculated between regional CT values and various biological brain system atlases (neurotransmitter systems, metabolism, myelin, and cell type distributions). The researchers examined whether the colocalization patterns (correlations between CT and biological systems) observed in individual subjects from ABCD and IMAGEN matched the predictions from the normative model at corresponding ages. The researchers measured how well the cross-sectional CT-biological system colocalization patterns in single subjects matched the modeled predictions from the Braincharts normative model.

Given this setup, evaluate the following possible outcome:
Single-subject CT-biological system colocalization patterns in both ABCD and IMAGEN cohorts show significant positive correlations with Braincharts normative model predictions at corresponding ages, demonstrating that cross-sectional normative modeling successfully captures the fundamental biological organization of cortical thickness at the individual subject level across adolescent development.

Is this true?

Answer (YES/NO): YES